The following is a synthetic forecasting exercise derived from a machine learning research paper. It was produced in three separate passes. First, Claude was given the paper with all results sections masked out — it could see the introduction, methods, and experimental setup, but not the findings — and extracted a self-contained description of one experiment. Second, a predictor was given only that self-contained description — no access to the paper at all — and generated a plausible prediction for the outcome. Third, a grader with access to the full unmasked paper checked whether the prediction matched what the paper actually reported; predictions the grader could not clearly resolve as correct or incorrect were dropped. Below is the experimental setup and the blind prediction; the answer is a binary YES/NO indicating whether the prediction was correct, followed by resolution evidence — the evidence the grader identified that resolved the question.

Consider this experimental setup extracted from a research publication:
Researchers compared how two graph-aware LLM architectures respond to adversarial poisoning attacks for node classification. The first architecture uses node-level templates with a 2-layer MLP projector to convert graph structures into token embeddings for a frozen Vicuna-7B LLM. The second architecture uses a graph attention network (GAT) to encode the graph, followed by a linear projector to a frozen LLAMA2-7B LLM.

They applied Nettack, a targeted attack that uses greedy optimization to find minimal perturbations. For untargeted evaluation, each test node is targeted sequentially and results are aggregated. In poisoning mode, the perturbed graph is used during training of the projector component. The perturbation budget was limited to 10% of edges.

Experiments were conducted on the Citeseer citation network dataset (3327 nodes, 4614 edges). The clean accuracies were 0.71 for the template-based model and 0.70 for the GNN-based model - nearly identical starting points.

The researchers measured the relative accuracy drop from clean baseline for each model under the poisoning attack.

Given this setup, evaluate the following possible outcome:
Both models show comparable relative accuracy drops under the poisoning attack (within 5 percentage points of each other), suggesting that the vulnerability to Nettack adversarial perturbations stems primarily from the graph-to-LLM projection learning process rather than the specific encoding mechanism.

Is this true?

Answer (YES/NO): NO